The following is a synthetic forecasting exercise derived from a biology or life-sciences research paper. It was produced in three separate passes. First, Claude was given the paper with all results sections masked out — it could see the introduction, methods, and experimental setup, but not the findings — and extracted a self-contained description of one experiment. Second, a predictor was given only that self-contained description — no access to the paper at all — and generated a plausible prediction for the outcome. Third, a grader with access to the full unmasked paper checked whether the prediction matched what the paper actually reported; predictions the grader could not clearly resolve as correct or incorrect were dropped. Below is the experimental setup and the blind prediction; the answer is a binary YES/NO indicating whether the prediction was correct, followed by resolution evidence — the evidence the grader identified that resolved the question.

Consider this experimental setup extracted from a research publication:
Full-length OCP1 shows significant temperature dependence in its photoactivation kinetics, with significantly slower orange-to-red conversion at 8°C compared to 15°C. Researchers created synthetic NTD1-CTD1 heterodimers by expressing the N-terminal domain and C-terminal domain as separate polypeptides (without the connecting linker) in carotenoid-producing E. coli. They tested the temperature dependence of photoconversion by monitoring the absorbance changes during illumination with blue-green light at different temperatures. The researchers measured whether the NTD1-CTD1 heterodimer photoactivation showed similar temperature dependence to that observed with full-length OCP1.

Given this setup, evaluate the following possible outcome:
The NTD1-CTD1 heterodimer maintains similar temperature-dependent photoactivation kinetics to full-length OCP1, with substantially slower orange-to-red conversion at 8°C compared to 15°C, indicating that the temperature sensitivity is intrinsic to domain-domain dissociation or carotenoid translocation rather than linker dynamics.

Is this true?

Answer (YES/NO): NO